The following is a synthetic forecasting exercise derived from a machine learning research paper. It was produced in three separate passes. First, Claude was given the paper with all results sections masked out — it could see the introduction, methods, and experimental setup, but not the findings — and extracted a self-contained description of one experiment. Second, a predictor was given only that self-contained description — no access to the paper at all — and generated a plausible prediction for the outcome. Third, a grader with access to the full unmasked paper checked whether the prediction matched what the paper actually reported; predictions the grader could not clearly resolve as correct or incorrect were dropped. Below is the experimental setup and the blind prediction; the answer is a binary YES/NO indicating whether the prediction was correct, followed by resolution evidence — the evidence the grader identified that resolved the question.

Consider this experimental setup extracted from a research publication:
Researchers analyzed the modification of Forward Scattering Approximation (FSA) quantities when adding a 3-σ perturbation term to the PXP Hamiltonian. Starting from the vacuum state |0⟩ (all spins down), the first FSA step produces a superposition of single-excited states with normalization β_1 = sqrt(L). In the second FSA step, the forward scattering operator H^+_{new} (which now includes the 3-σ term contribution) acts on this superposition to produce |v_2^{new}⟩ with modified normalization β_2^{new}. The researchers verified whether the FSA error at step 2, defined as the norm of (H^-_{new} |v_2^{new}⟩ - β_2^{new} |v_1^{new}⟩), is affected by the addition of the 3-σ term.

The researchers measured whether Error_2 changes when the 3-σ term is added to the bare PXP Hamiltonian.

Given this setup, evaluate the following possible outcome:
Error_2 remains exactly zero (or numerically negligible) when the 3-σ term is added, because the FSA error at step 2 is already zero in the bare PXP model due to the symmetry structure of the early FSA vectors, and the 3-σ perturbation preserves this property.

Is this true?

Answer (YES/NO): YES